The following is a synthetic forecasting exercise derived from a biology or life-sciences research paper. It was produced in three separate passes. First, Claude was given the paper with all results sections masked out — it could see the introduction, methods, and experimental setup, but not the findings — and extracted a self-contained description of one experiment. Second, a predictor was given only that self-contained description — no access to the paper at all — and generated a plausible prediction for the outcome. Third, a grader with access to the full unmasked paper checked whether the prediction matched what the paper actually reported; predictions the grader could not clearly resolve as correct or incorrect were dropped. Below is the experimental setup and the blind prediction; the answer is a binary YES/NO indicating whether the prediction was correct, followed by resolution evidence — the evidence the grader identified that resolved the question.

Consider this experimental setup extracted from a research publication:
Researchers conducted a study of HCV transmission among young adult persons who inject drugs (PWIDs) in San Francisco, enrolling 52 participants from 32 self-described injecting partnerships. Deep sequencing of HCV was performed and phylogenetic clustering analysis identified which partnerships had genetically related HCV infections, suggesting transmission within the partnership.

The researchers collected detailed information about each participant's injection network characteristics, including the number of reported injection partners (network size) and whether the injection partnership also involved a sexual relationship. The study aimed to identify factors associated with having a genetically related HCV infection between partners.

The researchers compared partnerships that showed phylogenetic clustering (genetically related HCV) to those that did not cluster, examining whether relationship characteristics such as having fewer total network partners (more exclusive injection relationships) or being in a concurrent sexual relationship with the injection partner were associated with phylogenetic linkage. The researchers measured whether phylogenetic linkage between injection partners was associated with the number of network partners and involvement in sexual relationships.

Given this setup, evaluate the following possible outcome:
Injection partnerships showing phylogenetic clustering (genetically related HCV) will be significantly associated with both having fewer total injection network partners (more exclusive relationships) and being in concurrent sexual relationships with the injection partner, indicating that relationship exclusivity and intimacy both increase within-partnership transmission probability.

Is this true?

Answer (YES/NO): YES